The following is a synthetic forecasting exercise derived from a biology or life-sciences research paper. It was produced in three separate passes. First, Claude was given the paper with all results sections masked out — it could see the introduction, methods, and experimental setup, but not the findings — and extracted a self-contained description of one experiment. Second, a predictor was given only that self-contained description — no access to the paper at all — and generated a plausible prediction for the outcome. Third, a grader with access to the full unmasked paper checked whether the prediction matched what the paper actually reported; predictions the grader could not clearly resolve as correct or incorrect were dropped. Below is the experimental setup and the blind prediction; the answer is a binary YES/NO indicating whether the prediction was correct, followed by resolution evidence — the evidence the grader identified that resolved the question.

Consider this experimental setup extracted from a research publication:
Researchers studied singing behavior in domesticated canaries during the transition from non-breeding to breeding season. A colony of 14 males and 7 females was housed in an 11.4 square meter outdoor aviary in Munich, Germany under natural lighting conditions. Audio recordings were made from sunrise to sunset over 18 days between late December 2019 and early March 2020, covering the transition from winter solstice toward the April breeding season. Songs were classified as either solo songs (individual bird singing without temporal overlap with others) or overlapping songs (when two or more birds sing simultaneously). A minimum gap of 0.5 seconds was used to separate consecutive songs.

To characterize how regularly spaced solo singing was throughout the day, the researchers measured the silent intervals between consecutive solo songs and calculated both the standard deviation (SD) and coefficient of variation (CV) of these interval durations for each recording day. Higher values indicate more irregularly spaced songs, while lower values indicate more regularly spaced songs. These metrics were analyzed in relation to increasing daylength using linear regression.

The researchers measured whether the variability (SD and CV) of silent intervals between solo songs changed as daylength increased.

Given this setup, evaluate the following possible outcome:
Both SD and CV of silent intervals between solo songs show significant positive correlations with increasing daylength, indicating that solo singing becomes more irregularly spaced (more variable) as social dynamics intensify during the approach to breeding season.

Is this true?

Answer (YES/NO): NO